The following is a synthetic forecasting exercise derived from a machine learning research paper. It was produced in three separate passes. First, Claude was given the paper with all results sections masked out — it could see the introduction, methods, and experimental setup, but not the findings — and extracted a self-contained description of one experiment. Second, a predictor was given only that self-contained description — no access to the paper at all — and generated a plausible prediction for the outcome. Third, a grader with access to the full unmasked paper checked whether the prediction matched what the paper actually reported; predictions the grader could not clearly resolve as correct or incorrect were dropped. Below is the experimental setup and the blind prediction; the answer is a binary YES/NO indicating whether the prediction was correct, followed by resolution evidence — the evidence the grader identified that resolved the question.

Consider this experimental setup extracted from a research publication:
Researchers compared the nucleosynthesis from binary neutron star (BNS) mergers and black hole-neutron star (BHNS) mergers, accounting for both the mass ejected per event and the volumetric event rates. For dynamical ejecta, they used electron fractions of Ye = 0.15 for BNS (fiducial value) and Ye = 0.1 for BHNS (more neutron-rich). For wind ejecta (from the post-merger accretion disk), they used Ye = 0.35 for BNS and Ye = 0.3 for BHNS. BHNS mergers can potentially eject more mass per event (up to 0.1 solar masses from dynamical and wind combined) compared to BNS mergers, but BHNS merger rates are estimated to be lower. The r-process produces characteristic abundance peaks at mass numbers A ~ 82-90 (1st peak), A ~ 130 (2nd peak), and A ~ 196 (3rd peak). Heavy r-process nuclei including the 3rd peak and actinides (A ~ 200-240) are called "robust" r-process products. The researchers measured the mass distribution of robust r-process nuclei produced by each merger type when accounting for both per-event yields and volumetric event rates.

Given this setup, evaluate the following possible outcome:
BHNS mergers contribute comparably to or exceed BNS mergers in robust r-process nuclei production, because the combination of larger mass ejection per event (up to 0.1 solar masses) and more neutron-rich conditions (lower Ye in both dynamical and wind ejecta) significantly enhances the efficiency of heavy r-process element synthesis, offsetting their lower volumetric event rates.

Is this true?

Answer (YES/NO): YES